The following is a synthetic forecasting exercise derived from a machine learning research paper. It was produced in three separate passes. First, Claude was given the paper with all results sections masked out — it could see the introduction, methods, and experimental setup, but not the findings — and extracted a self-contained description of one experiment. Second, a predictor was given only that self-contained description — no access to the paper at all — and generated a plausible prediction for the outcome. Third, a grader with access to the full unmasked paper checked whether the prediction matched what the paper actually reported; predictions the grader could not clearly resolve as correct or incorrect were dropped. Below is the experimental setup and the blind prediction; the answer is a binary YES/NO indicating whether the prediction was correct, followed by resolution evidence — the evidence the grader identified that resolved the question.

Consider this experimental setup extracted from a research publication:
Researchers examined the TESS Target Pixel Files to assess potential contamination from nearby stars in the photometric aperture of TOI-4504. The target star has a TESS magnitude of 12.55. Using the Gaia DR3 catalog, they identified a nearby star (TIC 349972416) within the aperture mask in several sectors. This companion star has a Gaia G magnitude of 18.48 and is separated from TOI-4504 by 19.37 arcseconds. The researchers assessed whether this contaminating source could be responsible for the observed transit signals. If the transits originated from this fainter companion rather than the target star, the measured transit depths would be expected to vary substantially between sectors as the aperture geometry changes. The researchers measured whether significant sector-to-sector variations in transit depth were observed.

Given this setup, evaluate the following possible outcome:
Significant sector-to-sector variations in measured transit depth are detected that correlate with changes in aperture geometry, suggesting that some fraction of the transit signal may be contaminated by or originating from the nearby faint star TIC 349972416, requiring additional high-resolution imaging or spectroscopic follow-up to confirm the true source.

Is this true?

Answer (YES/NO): NO